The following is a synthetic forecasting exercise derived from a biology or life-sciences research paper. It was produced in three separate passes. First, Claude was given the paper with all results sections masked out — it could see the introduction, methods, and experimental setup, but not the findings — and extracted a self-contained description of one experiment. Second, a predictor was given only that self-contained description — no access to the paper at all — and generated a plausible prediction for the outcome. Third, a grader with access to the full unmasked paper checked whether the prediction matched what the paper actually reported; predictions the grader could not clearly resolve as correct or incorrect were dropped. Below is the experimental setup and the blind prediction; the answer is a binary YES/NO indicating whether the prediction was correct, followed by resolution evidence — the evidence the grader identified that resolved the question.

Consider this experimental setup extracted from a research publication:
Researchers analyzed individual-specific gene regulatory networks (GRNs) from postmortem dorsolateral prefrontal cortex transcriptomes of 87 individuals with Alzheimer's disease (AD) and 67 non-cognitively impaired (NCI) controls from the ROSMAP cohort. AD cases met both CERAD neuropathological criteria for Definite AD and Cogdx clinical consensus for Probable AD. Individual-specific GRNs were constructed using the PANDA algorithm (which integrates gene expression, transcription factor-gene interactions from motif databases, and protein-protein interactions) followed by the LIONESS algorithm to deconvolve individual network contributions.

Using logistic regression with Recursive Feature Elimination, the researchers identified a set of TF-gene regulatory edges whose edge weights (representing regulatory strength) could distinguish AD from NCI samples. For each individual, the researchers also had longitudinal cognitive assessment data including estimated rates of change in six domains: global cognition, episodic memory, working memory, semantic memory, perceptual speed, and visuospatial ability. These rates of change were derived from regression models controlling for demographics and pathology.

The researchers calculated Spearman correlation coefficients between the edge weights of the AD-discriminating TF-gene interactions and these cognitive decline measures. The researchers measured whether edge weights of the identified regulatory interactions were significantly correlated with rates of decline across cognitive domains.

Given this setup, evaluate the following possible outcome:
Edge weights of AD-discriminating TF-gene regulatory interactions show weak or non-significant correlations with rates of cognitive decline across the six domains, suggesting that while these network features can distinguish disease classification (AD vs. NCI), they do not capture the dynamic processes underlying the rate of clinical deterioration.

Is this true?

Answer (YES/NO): NO